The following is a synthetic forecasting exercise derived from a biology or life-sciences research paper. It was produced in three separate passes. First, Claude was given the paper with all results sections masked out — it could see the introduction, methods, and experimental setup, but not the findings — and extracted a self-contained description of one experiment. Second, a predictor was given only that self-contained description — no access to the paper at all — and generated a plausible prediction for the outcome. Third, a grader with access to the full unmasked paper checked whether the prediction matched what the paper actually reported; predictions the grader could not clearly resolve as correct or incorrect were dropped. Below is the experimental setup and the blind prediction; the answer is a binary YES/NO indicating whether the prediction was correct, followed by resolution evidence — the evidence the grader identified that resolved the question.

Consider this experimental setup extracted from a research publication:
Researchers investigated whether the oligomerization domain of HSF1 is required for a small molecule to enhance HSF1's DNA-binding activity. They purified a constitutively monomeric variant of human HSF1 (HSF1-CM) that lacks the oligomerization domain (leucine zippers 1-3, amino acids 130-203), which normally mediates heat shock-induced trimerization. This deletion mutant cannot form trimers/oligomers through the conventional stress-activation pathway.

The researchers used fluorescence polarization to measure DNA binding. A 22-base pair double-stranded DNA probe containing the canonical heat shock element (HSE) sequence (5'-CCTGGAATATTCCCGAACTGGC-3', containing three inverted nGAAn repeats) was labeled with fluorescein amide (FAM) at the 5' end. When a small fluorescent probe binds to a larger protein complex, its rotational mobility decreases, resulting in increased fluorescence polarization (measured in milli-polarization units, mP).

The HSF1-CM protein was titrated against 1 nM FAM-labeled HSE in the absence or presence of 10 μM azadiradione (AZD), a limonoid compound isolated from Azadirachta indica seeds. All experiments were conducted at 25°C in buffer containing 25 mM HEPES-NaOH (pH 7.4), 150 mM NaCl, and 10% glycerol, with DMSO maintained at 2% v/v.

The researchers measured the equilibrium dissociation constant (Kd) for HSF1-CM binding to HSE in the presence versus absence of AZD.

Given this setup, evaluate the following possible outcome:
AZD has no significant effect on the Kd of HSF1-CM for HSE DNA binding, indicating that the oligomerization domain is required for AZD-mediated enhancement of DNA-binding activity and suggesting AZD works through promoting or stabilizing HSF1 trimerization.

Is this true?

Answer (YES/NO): NO